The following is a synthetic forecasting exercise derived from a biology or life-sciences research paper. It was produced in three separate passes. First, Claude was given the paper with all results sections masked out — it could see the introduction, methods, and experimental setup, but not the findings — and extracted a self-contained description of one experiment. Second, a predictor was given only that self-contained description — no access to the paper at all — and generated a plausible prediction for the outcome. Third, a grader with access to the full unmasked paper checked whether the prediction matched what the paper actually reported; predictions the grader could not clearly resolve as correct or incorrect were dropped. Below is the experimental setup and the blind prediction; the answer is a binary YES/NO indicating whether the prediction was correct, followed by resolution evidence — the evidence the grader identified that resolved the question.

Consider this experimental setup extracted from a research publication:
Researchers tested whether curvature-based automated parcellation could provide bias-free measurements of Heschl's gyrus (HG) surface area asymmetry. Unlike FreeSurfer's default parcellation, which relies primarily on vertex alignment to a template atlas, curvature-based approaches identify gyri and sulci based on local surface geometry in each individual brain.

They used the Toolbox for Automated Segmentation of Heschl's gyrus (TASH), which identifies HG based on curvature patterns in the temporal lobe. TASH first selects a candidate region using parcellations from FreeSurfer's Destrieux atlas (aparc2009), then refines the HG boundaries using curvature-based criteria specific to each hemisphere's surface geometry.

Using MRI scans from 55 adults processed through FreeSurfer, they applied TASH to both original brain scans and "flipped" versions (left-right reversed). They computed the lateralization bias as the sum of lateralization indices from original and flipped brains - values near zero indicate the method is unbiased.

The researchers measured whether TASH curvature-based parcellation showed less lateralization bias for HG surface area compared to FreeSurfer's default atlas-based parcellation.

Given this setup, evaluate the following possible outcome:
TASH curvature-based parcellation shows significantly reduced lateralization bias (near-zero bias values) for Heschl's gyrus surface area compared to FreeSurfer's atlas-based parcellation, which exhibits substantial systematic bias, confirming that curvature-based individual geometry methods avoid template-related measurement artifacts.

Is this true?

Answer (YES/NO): NO